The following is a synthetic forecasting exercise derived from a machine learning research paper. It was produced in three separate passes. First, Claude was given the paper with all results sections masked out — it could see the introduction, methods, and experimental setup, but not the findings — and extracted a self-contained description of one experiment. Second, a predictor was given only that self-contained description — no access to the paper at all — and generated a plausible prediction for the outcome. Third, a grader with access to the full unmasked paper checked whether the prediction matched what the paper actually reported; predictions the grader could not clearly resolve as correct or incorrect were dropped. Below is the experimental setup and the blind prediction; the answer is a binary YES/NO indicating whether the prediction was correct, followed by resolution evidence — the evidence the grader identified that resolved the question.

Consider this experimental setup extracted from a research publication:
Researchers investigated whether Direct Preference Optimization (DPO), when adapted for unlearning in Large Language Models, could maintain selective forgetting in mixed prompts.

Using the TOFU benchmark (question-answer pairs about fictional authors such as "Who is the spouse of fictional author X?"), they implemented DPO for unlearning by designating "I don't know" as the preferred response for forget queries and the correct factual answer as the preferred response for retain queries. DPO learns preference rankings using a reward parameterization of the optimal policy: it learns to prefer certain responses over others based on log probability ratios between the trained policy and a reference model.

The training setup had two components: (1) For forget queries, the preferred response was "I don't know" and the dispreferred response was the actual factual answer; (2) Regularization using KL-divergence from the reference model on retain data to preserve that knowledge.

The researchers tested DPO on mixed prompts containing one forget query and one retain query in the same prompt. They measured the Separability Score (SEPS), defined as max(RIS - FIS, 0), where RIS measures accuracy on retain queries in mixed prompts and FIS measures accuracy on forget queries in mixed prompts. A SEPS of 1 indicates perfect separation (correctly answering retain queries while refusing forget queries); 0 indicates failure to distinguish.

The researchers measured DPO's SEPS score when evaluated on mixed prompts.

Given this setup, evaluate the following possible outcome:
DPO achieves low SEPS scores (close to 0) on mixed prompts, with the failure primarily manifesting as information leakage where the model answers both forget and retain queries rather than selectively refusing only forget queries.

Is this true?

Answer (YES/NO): NO